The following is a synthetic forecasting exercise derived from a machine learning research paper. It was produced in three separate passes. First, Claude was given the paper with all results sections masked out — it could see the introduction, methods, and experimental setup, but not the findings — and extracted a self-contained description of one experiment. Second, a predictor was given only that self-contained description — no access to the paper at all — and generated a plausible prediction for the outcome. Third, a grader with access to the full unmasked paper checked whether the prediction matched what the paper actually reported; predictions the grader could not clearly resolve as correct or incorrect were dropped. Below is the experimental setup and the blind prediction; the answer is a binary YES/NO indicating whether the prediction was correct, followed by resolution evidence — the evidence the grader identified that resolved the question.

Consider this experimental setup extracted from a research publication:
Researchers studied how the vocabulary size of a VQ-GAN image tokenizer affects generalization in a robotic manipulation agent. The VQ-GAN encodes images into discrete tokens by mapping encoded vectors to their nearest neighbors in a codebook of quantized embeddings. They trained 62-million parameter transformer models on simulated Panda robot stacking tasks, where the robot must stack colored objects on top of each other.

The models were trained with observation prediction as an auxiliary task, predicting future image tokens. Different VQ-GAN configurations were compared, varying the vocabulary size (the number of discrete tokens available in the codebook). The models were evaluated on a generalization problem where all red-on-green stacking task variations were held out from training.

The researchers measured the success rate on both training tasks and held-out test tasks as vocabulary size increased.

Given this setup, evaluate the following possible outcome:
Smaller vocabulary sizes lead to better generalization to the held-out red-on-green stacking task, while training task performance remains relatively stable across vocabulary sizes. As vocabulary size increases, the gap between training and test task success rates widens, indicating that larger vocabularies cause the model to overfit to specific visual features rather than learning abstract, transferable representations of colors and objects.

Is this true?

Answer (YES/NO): YES